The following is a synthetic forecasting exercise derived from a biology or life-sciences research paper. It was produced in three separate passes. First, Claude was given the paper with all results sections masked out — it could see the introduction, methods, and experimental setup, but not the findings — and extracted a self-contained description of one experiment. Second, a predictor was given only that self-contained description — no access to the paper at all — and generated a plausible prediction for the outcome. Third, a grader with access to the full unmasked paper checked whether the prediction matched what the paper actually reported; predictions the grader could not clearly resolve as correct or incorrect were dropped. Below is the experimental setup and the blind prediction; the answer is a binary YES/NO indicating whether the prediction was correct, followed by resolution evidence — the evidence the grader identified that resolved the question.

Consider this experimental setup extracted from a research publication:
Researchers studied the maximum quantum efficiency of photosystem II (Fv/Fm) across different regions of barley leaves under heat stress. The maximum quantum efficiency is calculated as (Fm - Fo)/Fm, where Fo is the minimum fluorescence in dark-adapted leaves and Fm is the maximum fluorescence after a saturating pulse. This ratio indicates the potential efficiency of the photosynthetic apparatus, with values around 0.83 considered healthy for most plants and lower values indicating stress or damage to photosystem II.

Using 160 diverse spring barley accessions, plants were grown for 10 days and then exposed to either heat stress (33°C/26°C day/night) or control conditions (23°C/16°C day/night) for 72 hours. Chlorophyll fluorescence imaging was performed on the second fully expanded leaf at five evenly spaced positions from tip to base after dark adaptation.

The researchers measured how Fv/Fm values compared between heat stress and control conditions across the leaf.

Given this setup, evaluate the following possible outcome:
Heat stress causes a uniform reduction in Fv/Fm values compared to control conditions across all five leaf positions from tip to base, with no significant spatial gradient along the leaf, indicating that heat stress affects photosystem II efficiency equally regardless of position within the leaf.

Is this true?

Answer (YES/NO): NO